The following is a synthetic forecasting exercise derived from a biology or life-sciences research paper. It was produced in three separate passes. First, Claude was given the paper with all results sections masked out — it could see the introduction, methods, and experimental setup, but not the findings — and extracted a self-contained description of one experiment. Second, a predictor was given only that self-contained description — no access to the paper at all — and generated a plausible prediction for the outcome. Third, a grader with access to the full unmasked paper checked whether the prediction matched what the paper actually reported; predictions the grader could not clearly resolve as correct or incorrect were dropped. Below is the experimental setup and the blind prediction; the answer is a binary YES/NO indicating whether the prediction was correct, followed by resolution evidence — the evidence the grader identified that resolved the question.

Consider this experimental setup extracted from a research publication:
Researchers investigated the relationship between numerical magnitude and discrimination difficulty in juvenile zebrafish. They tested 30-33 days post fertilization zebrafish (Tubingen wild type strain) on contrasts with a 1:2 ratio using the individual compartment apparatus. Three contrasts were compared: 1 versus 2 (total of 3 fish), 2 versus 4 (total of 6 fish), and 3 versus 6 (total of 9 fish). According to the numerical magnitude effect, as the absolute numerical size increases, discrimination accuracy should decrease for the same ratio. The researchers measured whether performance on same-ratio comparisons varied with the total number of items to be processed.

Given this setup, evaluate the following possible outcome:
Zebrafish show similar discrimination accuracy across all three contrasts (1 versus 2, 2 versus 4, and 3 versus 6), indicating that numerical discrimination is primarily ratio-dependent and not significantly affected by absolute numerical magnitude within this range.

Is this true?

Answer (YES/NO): NO